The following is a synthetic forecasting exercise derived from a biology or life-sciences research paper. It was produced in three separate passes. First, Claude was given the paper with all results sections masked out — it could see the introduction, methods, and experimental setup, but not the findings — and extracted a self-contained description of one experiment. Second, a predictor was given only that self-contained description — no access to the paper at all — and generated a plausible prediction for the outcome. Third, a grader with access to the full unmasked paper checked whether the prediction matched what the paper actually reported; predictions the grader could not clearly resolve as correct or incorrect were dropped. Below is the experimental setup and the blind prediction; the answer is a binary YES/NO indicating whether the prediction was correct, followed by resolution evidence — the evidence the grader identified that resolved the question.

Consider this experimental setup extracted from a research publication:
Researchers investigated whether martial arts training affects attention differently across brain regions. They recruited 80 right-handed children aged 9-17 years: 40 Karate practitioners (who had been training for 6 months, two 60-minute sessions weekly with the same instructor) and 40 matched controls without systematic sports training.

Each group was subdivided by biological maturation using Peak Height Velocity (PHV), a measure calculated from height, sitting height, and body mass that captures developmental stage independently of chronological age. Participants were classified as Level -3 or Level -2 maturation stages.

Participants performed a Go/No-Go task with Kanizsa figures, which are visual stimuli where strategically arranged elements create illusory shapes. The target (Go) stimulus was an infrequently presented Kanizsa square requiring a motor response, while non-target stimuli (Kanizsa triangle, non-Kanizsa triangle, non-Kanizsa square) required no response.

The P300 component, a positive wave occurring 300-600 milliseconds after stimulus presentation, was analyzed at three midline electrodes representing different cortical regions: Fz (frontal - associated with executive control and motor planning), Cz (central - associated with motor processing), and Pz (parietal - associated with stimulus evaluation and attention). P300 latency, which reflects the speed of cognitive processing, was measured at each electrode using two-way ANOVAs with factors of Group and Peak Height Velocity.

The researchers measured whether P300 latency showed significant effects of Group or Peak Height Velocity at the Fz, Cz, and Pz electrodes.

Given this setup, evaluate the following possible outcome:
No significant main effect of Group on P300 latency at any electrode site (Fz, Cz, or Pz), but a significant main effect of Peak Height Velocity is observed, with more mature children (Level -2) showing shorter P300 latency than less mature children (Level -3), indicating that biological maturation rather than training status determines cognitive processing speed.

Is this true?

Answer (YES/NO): NO